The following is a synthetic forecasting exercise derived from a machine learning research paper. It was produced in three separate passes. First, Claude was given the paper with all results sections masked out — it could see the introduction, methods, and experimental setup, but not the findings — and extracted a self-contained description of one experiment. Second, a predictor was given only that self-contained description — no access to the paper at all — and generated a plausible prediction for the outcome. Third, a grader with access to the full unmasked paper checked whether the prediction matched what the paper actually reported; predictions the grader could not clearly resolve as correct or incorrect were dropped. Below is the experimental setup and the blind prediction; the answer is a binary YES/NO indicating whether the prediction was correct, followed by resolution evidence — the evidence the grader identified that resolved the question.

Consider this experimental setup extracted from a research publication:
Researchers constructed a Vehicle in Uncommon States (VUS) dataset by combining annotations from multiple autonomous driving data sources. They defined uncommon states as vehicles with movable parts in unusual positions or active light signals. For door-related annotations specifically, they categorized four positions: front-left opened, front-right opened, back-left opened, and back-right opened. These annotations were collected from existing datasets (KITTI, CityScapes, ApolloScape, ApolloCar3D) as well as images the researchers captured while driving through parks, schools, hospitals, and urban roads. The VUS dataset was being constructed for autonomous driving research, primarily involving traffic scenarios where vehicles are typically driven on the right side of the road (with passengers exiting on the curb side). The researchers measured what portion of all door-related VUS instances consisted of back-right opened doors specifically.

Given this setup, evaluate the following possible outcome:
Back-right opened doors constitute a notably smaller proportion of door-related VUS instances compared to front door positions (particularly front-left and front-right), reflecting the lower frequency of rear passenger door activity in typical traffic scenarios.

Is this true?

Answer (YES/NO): NO